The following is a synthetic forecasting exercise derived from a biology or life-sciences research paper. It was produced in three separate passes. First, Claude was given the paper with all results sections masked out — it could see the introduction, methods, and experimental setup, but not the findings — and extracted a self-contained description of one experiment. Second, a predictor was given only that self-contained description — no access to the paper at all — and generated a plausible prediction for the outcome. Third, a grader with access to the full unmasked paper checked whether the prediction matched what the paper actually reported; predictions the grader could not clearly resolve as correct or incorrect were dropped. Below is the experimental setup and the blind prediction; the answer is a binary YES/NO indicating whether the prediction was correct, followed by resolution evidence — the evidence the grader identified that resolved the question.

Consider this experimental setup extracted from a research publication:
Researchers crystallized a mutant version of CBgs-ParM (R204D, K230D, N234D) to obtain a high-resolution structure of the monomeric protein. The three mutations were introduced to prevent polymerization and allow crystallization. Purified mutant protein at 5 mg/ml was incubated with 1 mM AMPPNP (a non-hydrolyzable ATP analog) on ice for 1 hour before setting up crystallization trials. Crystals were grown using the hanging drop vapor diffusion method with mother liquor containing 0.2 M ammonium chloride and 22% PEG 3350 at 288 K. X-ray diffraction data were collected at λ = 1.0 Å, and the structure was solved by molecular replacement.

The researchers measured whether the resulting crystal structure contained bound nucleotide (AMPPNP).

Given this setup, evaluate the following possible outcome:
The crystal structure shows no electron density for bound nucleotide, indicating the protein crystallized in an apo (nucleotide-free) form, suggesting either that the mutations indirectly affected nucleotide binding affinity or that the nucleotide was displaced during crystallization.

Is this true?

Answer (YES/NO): YES